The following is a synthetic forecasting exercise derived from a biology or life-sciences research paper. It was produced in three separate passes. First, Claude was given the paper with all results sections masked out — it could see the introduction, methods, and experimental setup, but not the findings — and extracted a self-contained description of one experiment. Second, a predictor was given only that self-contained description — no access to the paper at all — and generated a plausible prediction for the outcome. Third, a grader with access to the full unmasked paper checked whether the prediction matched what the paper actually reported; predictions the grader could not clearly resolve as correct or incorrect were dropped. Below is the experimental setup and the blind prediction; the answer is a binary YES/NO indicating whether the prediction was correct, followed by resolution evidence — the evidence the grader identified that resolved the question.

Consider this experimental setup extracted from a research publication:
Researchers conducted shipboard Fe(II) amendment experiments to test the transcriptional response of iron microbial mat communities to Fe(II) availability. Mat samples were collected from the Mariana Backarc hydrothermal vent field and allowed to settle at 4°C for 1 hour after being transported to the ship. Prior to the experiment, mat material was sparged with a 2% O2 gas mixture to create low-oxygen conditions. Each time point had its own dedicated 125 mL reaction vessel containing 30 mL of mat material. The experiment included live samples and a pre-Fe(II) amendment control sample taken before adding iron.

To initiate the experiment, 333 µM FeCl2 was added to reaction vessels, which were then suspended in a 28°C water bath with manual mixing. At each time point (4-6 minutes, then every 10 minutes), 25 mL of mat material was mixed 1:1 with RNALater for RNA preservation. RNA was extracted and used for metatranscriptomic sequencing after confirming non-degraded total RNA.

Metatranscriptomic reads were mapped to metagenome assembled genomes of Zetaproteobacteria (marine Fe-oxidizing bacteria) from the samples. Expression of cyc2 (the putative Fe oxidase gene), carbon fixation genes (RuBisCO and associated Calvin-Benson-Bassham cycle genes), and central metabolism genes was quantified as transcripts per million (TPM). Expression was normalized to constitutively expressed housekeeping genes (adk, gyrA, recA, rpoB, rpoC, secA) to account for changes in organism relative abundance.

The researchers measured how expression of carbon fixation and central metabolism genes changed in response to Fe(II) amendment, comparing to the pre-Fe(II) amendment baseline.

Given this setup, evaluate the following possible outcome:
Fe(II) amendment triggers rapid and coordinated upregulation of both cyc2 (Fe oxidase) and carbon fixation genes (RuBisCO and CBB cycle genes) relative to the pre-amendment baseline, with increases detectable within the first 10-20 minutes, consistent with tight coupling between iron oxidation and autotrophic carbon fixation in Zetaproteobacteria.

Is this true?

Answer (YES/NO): YES